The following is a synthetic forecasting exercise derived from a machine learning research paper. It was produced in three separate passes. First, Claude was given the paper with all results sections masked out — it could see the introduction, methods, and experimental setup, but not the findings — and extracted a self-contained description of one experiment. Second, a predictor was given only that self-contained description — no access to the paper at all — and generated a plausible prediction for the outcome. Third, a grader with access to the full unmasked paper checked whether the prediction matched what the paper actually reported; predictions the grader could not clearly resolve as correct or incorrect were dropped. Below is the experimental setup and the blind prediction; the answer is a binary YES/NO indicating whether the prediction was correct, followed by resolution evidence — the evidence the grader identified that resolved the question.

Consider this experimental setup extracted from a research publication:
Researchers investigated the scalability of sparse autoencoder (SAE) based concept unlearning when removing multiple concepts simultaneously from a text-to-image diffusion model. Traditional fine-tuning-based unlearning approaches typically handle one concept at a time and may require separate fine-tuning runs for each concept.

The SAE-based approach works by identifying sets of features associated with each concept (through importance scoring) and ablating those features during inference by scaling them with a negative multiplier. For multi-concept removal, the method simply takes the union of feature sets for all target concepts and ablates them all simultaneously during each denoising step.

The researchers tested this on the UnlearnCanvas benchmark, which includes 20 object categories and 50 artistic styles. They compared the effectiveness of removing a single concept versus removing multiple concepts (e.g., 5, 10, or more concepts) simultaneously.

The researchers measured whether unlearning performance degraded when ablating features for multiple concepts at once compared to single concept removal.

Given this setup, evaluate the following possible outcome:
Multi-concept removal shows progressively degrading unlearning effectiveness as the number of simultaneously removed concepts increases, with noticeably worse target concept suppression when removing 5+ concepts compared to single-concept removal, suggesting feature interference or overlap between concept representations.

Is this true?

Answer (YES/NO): NO